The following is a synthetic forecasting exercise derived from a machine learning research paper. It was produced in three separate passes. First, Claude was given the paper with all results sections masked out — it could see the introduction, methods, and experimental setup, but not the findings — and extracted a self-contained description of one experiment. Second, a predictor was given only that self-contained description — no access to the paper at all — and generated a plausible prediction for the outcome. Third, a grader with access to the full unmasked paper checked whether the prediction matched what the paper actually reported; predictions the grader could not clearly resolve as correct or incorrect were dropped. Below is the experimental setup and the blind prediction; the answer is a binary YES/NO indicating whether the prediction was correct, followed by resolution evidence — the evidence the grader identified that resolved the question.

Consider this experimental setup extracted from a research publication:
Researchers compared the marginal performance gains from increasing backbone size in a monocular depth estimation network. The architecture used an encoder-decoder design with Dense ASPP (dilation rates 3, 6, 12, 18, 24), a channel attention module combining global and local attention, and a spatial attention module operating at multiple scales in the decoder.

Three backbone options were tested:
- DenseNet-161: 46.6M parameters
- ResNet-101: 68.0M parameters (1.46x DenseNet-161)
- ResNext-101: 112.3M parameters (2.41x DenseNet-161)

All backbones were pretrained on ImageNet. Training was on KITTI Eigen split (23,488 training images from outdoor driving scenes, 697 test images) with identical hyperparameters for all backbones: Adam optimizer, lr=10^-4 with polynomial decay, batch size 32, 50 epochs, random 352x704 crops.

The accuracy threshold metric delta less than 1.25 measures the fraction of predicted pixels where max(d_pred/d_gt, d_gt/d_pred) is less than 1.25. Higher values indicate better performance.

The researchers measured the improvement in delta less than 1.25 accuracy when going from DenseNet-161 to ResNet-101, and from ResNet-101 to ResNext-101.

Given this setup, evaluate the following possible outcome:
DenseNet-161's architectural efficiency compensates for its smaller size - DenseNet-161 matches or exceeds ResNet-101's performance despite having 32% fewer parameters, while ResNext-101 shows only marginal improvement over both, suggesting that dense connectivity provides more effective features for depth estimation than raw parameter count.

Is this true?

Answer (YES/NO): NO